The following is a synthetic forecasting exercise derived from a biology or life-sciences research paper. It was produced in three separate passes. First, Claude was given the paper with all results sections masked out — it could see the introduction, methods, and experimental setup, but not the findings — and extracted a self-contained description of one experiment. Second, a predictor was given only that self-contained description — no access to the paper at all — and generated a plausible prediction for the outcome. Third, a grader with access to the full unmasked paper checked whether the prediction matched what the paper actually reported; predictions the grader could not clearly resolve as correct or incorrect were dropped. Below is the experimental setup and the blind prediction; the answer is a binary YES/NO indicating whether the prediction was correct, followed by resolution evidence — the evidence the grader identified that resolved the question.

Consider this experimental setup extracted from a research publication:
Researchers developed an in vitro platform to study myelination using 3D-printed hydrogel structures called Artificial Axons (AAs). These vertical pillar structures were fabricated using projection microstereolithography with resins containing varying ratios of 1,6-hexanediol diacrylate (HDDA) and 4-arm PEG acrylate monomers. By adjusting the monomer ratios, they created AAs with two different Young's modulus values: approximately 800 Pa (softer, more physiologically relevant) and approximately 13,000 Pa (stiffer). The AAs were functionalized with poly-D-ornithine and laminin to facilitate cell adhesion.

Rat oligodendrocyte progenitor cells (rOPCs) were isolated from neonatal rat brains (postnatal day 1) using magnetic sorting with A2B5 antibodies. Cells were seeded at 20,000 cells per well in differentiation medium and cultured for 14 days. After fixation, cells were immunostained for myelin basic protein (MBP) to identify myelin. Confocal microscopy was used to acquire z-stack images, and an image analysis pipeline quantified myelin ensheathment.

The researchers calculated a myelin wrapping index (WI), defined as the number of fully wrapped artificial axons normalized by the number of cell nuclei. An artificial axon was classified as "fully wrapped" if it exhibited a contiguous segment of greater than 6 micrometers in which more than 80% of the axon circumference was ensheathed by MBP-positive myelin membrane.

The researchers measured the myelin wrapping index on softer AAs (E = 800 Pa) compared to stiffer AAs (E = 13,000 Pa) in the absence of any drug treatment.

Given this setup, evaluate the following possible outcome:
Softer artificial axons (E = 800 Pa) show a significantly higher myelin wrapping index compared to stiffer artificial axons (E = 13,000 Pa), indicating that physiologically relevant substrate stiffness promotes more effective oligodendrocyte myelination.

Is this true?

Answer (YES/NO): NO